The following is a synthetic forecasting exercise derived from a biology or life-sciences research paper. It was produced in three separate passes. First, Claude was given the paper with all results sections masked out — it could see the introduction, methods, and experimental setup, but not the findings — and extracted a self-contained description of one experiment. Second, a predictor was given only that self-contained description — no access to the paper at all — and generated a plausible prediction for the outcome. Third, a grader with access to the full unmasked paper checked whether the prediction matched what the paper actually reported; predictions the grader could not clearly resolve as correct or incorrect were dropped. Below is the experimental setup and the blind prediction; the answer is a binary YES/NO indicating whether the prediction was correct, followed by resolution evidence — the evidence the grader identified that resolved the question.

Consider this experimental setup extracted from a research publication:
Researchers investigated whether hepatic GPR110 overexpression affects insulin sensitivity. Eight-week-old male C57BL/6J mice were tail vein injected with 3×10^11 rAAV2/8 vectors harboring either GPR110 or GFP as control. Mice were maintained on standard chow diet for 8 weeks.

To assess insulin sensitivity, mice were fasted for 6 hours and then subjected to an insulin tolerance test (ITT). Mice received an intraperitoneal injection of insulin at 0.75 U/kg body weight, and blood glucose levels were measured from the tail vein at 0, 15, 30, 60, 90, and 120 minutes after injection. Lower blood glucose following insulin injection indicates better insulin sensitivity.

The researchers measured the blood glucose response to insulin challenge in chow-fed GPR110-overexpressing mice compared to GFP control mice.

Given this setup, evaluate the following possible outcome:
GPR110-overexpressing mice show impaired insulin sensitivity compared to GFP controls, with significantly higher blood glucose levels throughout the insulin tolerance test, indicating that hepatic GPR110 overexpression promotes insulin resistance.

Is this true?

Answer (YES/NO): NO